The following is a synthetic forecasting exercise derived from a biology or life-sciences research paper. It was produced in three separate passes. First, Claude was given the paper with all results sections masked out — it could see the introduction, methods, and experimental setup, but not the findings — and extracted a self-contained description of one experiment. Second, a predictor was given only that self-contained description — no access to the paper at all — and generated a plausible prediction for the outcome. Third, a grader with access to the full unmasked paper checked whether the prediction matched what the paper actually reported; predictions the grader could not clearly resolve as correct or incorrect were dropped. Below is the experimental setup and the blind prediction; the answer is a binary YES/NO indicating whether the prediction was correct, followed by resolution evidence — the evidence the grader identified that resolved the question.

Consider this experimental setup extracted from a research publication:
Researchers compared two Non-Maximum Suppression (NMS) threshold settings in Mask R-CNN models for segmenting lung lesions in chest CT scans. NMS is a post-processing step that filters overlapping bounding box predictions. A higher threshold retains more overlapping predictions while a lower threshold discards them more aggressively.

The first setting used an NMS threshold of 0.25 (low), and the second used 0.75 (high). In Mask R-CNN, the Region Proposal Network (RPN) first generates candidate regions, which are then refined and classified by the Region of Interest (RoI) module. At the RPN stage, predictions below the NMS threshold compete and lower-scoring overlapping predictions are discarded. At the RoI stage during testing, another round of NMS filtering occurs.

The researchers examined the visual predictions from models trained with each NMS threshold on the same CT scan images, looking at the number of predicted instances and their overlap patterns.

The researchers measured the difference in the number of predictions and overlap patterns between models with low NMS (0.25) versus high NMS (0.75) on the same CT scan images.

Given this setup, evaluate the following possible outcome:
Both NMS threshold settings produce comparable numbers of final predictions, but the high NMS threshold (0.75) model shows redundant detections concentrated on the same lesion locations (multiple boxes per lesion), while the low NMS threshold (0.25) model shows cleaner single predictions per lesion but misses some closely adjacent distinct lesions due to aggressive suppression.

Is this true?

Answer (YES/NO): NO